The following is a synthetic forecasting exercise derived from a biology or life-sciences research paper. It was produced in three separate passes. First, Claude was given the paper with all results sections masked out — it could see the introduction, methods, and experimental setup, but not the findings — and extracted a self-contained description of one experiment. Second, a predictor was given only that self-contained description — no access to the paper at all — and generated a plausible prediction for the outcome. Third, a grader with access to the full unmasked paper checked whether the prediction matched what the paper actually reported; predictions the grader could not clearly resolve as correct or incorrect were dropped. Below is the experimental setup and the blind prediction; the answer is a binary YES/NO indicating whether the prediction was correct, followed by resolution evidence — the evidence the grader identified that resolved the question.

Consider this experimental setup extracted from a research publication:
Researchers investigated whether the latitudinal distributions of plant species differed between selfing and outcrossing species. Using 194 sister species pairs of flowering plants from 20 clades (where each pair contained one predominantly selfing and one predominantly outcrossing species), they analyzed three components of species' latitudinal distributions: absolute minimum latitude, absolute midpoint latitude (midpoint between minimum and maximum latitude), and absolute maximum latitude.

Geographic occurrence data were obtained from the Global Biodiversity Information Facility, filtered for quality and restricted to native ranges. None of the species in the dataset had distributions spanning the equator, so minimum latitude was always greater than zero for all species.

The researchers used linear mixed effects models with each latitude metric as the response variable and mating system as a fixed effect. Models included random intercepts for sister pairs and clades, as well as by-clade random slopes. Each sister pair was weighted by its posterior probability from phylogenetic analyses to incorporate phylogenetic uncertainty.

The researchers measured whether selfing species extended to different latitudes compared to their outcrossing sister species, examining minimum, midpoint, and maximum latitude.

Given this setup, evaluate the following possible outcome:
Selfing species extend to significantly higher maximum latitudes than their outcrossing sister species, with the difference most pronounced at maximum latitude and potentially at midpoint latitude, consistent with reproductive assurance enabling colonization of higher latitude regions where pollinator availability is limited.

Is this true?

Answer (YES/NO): NO